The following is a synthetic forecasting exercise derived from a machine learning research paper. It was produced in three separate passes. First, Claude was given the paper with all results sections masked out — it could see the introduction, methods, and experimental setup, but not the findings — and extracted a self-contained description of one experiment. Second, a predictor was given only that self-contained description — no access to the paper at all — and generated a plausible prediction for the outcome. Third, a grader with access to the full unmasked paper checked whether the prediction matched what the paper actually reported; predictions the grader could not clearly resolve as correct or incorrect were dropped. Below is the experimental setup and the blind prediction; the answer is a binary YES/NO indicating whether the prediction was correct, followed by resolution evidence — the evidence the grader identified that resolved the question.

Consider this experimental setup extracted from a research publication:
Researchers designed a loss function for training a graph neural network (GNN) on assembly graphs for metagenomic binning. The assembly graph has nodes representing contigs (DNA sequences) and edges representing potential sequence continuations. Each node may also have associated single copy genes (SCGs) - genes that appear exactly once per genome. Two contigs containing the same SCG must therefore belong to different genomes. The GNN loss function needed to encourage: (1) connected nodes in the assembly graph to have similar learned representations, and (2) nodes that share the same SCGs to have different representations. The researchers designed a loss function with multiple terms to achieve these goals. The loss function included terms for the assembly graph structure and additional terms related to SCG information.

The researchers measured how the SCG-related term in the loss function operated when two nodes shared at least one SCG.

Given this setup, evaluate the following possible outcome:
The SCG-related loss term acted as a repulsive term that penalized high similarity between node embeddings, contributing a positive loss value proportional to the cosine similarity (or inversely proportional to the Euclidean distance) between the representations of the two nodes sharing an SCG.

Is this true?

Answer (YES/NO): NO